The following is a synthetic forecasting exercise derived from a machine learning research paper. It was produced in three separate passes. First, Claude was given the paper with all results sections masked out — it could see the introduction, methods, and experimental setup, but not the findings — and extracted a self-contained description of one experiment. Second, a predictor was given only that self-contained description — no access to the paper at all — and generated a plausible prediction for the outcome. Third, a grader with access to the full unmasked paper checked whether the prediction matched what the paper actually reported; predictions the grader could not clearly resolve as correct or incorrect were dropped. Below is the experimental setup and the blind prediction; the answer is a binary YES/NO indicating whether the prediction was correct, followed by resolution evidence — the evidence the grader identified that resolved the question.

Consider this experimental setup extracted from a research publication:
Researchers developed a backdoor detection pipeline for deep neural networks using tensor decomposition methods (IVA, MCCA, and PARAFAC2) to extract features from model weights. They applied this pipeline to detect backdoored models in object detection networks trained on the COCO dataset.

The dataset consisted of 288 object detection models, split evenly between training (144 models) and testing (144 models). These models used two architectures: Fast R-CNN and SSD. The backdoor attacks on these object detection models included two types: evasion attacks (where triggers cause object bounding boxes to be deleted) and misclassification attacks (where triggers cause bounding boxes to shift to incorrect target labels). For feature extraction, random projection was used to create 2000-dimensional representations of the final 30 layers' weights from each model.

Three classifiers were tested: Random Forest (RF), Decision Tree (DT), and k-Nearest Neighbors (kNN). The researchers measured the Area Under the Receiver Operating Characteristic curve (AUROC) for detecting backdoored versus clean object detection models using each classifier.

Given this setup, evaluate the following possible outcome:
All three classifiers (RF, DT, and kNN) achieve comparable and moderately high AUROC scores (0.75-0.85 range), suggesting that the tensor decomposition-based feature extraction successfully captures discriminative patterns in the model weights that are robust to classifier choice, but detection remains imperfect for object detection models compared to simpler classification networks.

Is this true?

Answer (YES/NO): NO